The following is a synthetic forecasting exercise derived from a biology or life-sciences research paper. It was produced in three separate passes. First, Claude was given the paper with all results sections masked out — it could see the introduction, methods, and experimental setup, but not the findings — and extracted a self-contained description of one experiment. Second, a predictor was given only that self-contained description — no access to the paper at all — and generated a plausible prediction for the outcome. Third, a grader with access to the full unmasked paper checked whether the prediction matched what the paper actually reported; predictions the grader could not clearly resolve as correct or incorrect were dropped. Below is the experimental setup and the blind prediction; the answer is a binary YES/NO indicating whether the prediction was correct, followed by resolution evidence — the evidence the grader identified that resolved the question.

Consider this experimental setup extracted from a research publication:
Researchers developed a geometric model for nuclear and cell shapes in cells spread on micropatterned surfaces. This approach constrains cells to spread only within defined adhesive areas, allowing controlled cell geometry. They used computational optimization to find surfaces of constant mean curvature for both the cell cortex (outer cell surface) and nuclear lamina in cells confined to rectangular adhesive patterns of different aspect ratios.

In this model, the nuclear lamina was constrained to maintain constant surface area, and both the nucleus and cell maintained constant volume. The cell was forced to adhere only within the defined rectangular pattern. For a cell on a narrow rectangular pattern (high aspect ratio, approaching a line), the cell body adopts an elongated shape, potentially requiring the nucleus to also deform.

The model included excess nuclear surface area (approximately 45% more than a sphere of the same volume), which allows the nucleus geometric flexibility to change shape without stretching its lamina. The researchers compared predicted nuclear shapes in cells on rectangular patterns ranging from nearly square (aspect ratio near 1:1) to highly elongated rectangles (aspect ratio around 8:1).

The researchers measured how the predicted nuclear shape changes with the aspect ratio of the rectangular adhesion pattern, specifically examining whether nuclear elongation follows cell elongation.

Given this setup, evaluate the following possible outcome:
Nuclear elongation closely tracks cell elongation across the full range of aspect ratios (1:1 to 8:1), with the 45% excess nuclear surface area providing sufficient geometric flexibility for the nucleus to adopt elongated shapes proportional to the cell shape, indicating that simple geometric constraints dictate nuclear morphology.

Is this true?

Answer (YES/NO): YES